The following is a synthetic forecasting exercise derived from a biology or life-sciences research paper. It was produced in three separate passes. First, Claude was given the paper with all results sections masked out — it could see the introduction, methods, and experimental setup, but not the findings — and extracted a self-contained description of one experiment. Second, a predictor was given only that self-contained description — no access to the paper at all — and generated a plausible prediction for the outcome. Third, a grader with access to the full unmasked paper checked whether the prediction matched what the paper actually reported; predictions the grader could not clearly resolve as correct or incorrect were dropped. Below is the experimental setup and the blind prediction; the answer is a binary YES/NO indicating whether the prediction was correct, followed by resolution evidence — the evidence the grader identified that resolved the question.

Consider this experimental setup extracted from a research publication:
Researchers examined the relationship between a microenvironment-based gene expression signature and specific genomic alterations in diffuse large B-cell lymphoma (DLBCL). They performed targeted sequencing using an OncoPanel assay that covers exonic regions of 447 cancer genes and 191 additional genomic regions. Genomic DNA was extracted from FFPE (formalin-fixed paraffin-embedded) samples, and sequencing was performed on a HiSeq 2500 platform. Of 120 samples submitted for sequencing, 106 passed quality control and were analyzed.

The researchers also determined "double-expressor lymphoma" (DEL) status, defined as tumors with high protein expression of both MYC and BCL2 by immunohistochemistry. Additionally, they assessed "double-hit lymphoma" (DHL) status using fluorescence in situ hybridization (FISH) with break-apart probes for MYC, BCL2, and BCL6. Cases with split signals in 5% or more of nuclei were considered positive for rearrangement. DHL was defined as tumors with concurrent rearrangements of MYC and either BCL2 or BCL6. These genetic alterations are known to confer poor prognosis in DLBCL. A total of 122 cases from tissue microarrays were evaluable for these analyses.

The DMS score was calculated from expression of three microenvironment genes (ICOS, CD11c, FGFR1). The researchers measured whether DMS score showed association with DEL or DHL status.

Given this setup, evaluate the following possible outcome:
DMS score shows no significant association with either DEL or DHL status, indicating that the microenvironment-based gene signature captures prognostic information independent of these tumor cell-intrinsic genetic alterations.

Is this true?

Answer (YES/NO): NO